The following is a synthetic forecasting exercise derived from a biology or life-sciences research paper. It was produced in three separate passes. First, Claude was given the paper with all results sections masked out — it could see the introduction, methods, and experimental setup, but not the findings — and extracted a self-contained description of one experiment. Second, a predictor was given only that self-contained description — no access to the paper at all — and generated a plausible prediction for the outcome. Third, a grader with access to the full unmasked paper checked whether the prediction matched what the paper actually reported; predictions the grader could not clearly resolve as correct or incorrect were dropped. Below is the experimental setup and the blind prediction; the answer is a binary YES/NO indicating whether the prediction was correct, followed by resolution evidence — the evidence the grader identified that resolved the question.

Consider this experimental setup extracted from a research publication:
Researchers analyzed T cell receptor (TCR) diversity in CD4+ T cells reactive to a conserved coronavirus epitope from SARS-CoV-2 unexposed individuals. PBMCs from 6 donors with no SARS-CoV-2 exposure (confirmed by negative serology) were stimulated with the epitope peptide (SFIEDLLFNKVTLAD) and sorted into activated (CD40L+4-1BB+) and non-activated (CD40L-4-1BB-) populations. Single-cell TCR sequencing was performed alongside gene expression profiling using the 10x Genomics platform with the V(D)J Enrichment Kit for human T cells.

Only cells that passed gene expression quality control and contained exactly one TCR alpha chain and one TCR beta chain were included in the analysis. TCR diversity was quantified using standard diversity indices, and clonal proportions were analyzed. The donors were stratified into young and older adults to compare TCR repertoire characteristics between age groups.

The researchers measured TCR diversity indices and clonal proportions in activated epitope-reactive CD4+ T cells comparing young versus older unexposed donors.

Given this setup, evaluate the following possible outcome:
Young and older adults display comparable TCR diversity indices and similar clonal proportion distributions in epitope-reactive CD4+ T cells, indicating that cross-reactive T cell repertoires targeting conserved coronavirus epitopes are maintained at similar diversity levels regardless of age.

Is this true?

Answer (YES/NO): NO